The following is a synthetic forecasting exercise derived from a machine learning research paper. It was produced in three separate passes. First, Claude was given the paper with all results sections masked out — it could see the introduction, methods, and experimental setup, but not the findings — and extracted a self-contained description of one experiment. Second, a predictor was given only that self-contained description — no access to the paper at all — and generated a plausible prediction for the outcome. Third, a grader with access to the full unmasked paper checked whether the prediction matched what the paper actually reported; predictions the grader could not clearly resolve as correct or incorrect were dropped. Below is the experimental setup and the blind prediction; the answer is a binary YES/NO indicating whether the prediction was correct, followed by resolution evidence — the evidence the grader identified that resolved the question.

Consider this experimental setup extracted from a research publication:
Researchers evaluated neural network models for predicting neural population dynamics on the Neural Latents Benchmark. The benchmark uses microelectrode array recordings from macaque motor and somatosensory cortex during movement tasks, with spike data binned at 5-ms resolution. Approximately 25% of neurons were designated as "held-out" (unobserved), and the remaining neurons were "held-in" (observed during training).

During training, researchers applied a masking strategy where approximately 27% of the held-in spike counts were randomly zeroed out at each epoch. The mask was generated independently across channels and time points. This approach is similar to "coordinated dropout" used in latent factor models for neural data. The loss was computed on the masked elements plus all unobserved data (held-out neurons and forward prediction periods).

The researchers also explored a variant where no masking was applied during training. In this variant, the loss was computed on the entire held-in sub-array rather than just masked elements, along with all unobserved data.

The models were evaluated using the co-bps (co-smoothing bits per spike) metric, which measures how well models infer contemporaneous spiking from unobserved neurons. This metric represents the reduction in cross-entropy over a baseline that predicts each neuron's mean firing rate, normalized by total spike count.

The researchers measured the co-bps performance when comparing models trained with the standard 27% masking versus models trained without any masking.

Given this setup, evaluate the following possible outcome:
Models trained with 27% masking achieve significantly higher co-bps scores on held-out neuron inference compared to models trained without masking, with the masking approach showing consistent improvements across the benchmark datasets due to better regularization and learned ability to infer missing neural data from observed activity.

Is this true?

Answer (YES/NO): NO